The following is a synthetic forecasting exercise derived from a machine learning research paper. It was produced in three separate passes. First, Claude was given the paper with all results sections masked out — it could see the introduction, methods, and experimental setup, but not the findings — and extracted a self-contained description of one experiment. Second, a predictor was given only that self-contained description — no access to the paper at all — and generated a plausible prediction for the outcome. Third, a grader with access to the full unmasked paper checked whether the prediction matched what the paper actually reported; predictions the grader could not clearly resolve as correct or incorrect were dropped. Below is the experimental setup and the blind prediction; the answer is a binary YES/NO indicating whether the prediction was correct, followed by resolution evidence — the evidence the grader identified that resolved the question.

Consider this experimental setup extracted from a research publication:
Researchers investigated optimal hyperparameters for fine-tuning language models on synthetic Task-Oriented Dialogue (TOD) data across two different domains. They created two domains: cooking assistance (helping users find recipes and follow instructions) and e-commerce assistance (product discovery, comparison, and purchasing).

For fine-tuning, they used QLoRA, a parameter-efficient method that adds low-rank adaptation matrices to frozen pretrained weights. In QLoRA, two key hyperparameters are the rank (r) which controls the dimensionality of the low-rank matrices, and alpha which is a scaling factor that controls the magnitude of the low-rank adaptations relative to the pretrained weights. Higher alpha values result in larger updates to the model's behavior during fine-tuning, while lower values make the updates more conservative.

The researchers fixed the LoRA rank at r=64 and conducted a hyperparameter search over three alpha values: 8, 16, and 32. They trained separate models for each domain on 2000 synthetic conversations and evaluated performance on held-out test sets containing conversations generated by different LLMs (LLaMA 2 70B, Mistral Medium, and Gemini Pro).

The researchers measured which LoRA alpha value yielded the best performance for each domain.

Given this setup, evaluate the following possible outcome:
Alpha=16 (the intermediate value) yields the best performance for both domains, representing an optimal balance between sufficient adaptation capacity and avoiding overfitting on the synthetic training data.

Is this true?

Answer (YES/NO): NO